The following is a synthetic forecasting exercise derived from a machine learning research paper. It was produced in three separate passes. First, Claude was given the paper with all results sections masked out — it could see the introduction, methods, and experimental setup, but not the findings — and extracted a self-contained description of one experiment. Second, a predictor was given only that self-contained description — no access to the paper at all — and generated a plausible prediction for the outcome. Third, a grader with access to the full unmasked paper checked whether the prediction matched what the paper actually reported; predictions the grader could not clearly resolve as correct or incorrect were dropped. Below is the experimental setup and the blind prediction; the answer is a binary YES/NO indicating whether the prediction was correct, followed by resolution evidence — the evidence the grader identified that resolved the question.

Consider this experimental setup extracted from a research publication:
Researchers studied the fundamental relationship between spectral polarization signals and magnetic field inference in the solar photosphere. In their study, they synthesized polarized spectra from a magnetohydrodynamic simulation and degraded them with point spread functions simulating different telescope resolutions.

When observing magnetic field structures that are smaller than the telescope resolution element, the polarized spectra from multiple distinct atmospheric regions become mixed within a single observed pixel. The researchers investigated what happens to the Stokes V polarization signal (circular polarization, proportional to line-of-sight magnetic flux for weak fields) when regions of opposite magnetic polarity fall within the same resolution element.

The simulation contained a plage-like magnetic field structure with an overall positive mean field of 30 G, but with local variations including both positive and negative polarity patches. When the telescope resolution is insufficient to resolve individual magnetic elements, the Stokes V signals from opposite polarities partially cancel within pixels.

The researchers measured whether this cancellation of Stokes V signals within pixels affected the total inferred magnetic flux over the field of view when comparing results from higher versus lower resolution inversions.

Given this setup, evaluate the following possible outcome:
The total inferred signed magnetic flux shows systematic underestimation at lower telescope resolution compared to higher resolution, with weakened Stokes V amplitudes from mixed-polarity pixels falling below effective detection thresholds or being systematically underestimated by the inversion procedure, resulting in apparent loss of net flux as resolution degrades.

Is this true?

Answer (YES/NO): YES